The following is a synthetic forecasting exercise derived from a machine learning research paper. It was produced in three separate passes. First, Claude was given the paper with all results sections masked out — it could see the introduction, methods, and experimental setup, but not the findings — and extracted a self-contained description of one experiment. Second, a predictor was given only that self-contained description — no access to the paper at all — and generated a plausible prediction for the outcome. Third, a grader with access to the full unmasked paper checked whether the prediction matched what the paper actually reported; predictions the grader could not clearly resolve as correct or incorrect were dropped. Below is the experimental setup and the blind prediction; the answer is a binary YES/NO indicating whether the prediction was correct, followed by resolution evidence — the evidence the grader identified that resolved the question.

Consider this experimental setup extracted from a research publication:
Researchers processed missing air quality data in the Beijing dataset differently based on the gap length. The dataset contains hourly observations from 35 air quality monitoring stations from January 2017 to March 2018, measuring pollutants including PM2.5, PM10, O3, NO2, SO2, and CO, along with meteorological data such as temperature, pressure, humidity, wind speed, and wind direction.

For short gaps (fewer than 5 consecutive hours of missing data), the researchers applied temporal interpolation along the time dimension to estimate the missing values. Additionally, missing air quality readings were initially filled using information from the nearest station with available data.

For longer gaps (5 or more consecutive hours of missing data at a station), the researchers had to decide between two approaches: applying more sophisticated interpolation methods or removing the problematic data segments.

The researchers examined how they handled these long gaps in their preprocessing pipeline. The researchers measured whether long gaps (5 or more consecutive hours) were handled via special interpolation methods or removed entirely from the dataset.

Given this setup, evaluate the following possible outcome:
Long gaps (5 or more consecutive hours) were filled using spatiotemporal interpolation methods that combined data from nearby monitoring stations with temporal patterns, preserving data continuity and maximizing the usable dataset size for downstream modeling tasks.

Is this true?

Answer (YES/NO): NO